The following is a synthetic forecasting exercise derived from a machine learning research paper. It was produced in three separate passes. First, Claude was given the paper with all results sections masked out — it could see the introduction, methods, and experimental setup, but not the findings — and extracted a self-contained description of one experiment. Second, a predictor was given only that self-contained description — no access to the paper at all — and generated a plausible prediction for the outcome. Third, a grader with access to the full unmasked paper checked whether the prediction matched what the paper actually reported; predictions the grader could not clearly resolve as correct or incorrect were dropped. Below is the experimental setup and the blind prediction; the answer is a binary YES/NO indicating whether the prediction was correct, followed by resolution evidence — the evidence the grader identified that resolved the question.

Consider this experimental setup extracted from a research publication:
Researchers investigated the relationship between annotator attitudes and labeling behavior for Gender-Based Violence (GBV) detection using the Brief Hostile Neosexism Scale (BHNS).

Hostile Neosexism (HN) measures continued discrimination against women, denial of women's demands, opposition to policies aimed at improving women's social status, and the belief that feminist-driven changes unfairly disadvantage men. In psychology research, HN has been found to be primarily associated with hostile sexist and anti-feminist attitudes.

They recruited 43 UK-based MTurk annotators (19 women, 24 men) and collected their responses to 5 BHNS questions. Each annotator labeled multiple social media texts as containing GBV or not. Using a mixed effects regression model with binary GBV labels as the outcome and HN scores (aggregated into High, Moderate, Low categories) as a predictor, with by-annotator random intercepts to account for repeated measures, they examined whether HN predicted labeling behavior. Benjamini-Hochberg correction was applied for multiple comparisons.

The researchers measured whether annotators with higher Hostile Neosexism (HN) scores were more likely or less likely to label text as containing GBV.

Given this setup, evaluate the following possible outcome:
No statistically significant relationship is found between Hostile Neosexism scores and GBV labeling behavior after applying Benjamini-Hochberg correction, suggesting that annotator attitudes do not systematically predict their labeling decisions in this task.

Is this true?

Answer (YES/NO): NO